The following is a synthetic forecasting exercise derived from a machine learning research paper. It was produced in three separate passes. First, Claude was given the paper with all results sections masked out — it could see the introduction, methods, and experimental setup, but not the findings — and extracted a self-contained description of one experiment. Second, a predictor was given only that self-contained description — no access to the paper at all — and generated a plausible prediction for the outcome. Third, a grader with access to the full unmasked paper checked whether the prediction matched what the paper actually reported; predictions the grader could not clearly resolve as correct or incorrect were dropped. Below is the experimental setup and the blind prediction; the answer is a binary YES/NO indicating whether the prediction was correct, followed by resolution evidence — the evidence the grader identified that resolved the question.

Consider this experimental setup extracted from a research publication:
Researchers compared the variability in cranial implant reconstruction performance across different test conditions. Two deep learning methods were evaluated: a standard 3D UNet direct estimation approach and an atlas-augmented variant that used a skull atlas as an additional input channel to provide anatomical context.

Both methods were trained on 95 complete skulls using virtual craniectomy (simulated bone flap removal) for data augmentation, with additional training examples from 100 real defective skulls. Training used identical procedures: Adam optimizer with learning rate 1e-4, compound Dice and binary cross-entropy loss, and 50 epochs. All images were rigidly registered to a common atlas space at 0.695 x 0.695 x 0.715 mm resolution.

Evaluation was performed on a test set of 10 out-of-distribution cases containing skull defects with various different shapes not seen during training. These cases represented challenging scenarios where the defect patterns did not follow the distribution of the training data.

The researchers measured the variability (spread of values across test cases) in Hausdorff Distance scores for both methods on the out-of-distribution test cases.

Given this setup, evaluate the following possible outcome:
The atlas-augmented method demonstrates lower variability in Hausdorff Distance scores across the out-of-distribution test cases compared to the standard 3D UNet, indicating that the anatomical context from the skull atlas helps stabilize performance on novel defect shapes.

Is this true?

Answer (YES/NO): YES